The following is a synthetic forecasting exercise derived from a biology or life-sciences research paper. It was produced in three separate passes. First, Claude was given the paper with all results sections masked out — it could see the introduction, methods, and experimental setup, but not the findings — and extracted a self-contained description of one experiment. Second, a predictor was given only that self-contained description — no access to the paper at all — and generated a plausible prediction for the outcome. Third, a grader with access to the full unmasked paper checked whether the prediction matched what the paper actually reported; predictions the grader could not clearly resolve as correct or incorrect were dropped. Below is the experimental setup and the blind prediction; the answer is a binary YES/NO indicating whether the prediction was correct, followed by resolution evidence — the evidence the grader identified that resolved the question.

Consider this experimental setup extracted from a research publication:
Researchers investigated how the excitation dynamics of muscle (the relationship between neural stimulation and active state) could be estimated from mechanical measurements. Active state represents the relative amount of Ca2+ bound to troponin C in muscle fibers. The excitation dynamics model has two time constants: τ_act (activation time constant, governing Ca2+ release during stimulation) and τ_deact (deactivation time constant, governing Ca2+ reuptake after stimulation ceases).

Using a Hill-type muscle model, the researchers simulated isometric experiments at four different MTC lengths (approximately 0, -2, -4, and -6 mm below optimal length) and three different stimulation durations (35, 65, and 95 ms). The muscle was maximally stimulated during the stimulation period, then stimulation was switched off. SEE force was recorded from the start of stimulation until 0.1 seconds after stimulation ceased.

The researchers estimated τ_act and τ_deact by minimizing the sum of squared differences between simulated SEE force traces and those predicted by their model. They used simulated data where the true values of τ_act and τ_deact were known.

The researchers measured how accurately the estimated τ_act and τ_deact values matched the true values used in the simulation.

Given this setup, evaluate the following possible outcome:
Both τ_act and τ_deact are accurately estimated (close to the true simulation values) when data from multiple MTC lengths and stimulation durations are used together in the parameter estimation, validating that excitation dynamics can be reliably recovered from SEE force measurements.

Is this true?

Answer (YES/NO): YES